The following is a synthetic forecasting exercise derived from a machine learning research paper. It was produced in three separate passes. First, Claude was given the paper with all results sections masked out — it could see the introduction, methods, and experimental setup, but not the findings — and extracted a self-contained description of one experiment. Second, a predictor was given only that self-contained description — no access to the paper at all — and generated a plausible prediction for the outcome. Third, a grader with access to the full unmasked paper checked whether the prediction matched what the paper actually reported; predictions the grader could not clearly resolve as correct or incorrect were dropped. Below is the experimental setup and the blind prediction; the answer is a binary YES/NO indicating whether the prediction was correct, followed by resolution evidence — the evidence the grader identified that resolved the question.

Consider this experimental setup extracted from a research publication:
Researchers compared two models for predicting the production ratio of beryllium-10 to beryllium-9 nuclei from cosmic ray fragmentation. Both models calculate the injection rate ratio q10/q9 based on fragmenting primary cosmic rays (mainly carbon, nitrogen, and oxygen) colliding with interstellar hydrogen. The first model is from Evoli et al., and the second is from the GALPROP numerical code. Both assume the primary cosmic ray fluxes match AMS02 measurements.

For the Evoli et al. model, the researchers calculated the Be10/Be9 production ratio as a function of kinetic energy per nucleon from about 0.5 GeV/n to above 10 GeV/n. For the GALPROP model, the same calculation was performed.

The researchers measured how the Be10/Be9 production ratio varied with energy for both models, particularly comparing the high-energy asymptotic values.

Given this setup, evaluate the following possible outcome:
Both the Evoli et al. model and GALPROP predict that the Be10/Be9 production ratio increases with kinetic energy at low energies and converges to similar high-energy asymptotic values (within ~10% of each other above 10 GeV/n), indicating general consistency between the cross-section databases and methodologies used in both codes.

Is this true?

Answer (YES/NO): NO